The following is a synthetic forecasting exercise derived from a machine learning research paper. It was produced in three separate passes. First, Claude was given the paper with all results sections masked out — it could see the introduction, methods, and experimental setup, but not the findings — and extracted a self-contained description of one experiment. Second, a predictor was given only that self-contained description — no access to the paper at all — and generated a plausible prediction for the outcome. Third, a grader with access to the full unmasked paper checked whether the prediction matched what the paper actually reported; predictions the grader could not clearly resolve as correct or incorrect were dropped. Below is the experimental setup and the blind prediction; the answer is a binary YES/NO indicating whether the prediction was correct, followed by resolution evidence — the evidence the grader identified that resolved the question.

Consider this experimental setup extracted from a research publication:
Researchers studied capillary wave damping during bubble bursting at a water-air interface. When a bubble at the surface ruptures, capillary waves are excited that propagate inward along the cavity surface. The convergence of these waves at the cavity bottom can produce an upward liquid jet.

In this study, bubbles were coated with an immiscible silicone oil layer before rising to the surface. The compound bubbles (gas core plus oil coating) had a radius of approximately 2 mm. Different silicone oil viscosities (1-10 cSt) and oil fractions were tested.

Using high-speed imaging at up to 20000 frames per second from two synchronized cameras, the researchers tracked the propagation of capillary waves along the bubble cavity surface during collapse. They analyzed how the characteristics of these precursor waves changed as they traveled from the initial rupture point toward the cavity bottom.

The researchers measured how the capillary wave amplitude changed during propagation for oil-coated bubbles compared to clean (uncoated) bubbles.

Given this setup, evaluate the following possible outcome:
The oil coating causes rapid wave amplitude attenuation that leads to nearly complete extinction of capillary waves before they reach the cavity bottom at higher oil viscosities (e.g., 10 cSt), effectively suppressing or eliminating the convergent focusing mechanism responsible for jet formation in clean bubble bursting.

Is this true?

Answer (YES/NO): NO